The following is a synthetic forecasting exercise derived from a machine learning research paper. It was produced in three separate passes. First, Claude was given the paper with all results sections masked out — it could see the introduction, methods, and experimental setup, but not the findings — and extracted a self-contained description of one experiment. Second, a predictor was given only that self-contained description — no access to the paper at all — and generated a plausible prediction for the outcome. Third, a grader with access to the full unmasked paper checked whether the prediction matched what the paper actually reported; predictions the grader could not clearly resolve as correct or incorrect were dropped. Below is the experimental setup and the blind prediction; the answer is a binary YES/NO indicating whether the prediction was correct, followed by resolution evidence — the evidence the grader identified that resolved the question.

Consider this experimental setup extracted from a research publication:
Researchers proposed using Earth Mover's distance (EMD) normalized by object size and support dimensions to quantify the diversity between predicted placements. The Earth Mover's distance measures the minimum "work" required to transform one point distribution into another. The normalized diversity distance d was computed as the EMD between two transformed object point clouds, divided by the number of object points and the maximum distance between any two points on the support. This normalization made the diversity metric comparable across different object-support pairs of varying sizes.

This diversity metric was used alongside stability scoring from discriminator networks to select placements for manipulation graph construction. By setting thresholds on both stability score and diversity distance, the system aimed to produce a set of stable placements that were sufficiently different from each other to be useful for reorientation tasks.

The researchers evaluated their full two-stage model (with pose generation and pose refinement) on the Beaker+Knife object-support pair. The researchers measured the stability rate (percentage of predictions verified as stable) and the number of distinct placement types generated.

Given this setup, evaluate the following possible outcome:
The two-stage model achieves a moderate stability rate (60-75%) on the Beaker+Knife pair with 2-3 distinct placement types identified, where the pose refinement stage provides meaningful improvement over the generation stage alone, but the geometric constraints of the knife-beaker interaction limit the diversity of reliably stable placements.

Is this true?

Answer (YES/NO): NO